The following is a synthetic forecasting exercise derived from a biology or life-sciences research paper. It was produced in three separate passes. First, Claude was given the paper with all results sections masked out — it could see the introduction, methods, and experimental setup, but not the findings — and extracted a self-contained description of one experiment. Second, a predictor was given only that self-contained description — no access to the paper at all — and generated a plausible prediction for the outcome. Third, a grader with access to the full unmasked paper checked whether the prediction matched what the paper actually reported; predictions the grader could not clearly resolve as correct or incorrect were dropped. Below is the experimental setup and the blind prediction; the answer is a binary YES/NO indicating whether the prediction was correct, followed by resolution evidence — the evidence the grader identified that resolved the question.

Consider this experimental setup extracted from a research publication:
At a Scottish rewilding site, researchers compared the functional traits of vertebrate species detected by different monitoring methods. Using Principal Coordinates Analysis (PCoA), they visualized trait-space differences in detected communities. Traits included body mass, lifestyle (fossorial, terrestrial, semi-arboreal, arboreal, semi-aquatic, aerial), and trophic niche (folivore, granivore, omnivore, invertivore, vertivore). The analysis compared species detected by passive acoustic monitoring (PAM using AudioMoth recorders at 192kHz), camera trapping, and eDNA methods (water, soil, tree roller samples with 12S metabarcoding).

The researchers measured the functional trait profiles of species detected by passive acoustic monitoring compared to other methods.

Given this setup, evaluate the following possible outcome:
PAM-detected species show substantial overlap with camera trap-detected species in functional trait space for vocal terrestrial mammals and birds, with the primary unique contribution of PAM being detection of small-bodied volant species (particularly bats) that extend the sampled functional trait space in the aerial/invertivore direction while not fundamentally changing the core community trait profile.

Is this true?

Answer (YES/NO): NO